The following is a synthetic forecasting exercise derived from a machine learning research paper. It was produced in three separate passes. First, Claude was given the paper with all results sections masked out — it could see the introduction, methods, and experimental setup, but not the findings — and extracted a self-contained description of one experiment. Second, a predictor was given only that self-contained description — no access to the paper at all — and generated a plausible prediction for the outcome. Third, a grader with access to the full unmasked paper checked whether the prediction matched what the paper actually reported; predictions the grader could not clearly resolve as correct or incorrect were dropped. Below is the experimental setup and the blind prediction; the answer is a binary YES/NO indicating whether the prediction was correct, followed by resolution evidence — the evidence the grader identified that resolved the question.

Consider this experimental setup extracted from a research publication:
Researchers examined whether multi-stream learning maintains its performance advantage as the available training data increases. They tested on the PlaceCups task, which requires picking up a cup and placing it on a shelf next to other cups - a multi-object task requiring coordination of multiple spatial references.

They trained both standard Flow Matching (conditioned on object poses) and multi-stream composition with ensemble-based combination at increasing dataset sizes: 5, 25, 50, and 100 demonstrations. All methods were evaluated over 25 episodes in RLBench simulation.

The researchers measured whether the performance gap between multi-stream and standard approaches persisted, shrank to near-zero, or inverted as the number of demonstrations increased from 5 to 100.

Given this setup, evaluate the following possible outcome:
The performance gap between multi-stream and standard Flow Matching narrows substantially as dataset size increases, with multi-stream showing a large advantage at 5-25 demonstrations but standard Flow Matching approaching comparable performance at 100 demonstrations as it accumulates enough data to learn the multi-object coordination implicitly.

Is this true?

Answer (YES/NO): NO